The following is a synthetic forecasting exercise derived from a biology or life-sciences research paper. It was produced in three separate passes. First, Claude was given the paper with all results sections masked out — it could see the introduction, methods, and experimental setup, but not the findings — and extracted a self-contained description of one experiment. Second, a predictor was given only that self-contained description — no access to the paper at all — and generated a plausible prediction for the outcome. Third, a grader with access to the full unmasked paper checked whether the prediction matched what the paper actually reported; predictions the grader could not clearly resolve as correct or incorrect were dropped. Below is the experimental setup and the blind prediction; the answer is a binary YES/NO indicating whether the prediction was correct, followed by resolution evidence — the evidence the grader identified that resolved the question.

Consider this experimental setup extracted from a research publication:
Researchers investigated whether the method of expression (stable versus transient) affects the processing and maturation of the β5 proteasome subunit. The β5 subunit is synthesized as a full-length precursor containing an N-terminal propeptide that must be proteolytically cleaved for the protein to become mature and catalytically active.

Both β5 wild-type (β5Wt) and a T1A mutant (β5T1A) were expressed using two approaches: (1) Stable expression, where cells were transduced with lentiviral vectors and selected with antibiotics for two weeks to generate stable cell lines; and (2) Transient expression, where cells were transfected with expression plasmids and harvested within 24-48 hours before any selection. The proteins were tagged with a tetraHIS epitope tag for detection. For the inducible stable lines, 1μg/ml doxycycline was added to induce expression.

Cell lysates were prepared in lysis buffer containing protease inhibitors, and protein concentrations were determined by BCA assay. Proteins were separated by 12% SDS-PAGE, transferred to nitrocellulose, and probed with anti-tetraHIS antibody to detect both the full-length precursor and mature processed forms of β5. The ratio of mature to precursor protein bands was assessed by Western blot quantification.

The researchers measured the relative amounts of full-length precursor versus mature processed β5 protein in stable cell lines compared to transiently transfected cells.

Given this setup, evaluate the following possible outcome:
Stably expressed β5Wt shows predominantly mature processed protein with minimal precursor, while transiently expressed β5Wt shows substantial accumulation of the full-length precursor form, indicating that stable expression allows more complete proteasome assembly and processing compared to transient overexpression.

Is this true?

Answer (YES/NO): YES